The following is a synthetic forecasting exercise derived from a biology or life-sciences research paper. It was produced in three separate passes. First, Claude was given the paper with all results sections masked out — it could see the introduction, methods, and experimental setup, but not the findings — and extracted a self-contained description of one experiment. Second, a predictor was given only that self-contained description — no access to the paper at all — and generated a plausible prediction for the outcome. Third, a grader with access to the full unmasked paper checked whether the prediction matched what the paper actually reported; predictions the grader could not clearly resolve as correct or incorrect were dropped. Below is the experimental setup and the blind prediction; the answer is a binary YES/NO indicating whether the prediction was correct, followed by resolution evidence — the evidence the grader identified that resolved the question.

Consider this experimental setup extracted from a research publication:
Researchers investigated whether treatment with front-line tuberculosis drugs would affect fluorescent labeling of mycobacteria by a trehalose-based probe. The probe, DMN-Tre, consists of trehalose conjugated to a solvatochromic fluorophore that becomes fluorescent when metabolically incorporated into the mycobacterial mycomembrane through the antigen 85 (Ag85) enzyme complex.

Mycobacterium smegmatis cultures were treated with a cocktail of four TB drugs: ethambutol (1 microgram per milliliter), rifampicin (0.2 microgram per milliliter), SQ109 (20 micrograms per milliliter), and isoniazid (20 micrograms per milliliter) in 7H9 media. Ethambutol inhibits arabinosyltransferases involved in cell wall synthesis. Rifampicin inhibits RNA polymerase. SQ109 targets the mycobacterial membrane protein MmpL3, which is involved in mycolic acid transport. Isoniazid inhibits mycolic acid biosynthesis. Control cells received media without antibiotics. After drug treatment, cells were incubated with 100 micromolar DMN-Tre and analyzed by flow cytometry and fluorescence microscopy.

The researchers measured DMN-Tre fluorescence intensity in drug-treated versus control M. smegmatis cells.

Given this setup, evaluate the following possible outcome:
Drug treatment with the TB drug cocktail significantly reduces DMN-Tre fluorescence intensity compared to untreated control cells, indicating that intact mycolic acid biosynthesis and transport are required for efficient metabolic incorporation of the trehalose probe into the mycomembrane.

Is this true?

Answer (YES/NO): YES